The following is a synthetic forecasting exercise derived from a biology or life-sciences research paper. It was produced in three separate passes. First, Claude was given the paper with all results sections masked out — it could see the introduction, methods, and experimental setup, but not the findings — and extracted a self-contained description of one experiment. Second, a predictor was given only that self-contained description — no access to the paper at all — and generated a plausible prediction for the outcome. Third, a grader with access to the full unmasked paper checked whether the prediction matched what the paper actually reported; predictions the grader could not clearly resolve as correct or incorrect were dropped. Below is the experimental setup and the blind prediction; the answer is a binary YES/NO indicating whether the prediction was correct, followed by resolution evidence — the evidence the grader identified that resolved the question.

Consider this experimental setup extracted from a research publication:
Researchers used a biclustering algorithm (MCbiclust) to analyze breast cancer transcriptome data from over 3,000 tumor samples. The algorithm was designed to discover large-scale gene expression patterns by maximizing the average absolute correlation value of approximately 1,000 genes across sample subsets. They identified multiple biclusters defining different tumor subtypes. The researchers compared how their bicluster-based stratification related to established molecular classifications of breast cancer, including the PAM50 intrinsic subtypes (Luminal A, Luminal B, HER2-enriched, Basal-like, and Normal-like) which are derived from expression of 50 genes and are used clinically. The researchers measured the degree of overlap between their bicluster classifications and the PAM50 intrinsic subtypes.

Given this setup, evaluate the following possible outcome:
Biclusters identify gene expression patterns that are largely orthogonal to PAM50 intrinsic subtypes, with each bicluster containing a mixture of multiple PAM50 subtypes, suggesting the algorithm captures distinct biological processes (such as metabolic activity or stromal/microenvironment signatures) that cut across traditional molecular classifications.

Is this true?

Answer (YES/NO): NO